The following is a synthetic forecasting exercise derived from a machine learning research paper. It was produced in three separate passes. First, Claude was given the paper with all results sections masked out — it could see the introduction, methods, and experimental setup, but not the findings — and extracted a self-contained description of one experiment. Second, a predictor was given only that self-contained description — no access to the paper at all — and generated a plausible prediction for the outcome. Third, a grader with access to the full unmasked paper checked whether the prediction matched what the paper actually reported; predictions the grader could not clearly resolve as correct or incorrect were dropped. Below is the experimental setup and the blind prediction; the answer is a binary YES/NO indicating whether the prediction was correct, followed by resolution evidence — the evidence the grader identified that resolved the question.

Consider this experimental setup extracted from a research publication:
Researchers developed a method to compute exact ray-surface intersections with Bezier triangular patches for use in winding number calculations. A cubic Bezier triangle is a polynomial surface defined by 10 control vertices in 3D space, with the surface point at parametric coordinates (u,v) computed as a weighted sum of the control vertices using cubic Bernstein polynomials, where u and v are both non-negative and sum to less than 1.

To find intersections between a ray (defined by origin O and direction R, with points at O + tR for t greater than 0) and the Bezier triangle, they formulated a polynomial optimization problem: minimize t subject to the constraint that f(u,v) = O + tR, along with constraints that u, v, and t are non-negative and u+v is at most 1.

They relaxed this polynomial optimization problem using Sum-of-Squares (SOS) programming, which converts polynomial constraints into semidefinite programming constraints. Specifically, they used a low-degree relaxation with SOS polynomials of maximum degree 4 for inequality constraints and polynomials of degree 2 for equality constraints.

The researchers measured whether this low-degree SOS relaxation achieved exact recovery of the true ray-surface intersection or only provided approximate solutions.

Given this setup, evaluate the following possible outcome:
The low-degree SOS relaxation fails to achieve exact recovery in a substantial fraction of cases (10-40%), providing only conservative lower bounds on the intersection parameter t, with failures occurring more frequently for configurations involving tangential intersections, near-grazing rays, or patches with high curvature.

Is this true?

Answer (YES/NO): NO